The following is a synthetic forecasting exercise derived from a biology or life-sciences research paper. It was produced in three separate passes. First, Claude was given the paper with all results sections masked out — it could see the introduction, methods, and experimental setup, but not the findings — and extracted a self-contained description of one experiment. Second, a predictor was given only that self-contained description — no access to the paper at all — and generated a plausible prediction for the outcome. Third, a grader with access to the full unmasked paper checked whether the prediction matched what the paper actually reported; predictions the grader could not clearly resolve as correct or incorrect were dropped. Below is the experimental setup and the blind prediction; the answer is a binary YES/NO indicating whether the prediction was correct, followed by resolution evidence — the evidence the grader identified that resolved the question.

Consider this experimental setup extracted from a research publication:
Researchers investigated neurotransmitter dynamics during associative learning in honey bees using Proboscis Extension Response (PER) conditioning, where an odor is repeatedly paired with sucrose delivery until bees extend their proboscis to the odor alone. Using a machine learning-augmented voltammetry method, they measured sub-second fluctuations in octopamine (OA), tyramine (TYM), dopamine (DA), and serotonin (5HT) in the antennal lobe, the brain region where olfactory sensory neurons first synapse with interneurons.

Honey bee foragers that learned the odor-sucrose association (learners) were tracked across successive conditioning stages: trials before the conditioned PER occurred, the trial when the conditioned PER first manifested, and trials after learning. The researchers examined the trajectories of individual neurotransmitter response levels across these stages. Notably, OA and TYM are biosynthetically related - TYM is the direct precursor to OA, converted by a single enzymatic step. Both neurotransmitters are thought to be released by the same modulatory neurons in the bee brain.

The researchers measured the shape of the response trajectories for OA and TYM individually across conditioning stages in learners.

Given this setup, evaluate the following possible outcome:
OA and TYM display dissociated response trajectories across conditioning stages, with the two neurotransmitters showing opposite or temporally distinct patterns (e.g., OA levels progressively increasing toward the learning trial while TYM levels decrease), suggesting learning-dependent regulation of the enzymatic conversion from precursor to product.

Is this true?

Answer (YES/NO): YES